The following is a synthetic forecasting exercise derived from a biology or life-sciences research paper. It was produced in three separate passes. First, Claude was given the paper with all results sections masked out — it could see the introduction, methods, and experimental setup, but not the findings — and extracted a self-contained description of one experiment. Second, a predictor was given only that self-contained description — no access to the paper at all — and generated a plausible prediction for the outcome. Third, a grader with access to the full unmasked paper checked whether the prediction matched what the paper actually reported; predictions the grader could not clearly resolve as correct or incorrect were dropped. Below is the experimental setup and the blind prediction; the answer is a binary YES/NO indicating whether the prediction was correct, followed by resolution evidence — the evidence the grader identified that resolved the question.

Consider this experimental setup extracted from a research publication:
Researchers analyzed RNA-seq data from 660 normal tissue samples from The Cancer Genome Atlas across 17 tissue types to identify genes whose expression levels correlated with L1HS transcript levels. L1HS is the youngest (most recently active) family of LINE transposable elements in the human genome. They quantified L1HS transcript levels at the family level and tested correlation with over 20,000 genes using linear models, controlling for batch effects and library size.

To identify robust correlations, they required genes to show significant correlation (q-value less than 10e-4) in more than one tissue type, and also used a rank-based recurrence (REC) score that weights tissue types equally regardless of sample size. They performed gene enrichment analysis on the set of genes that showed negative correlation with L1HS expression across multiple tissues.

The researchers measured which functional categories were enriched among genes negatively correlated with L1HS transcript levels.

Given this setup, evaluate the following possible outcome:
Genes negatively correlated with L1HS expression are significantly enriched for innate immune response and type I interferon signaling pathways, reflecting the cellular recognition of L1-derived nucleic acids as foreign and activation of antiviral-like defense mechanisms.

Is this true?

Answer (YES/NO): NO